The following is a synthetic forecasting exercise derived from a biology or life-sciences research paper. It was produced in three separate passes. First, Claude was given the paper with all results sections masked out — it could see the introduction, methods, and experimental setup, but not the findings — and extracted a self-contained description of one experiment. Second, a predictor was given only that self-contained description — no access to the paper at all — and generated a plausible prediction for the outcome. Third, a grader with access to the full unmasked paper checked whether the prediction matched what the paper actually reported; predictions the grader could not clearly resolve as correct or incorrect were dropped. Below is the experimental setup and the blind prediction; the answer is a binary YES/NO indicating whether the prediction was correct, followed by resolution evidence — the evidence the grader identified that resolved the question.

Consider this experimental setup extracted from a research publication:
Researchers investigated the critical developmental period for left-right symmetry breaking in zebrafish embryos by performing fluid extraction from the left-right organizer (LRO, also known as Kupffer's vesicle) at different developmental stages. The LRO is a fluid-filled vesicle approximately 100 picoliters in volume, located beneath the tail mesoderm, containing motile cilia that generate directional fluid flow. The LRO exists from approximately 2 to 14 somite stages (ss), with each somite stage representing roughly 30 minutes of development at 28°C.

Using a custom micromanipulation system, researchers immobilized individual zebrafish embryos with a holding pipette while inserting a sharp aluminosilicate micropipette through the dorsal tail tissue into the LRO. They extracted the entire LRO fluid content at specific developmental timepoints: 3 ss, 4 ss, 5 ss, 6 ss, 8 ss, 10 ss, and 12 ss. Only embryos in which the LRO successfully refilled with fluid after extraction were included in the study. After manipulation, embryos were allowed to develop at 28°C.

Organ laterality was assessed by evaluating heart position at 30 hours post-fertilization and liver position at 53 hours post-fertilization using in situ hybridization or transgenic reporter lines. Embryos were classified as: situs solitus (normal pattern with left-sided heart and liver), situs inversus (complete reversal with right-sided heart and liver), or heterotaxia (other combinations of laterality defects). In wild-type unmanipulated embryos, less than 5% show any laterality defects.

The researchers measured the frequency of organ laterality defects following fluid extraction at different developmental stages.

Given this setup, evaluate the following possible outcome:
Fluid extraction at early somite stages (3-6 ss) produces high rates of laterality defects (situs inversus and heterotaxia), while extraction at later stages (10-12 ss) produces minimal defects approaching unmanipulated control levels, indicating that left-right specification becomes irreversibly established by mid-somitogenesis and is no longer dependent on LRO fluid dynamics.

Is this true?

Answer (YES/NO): NO